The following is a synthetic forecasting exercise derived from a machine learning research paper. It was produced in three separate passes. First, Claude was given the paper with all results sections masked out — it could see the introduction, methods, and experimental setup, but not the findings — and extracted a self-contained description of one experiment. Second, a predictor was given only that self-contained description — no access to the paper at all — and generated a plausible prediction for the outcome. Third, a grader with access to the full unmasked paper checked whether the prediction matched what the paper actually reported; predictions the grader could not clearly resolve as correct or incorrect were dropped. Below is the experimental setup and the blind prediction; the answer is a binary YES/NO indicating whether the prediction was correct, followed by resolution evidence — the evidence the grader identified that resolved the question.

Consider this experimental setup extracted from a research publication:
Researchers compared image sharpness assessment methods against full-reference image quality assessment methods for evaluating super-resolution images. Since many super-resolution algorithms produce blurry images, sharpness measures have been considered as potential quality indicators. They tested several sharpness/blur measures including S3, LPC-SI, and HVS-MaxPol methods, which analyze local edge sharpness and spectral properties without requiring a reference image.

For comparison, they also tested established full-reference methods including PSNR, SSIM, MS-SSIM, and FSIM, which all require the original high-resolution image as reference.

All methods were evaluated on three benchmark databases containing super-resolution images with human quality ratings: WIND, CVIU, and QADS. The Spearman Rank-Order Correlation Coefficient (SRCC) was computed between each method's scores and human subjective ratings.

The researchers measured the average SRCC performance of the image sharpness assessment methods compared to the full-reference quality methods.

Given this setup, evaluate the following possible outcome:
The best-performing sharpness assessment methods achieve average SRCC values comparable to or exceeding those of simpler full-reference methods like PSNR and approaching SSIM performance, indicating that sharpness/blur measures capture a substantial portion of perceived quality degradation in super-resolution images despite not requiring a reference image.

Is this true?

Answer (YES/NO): NO